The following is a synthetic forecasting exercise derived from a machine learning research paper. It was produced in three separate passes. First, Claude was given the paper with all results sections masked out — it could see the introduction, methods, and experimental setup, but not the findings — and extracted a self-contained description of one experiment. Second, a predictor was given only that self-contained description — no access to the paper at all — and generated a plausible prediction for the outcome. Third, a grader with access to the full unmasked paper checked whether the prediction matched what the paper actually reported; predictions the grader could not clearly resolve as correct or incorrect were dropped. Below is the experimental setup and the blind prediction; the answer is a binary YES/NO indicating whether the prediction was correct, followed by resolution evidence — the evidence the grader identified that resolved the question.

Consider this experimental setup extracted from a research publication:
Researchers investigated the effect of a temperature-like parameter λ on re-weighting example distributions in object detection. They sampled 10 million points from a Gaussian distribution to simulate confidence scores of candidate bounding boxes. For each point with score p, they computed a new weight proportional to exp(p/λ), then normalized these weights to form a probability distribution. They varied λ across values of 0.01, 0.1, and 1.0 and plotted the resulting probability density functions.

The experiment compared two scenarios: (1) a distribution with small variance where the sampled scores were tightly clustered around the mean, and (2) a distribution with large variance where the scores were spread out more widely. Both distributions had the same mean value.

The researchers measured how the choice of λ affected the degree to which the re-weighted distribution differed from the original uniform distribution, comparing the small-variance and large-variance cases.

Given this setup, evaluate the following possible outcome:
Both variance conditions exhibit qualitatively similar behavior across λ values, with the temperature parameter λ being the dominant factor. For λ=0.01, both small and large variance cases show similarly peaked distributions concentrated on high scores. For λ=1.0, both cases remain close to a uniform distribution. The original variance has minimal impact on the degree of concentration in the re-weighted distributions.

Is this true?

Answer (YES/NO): NO